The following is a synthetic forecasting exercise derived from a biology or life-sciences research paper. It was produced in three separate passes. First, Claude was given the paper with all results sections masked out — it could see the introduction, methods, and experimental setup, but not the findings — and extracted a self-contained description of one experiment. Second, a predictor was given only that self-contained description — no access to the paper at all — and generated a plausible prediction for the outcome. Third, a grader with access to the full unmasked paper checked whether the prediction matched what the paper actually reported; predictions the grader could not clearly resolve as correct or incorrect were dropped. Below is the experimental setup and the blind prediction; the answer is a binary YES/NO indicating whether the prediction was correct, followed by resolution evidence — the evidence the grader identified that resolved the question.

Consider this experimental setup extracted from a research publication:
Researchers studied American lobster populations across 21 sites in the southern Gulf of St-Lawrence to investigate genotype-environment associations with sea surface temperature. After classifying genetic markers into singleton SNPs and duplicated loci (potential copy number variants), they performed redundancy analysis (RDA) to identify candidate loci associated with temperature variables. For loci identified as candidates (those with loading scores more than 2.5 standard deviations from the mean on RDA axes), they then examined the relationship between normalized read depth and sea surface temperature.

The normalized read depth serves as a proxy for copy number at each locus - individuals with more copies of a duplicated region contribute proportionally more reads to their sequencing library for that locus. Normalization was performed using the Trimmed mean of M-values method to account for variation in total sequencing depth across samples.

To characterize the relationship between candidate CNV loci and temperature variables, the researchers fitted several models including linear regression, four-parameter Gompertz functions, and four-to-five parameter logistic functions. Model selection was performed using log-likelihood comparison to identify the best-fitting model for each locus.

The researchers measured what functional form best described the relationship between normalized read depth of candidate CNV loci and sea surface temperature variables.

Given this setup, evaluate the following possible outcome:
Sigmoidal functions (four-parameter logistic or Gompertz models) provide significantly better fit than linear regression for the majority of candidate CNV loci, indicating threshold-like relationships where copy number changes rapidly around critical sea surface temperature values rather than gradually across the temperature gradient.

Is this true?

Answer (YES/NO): YES